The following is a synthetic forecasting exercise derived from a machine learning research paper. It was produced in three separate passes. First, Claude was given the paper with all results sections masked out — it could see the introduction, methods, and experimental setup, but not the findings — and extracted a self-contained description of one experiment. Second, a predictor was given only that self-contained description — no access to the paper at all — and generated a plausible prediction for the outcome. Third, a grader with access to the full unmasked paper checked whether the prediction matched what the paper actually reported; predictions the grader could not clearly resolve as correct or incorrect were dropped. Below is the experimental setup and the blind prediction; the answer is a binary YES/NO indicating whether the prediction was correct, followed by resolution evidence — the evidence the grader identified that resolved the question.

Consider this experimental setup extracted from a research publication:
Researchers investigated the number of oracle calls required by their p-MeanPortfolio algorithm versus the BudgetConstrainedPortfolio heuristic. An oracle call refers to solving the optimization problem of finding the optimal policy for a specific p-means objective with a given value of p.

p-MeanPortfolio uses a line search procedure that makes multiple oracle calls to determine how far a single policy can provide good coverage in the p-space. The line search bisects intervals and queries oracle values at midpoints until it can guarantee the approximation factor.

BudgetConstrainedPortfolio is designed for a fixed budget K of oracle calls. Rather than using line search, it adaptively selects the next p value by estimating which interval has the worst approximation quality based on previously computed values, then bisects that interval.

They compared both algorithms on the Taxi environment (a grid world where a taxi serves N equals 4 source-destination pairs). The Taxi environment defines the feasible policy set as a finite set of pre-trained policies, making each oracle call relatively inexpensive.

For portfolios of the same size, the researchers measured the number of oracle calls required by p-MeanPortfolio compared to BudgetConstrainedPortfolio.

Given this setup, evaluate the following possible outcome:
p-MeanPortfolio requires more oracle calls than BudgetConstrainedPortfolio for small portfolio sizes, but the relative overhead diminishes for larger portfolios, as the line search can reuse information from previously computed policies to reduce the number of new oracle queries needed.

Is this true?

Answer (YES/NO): NO